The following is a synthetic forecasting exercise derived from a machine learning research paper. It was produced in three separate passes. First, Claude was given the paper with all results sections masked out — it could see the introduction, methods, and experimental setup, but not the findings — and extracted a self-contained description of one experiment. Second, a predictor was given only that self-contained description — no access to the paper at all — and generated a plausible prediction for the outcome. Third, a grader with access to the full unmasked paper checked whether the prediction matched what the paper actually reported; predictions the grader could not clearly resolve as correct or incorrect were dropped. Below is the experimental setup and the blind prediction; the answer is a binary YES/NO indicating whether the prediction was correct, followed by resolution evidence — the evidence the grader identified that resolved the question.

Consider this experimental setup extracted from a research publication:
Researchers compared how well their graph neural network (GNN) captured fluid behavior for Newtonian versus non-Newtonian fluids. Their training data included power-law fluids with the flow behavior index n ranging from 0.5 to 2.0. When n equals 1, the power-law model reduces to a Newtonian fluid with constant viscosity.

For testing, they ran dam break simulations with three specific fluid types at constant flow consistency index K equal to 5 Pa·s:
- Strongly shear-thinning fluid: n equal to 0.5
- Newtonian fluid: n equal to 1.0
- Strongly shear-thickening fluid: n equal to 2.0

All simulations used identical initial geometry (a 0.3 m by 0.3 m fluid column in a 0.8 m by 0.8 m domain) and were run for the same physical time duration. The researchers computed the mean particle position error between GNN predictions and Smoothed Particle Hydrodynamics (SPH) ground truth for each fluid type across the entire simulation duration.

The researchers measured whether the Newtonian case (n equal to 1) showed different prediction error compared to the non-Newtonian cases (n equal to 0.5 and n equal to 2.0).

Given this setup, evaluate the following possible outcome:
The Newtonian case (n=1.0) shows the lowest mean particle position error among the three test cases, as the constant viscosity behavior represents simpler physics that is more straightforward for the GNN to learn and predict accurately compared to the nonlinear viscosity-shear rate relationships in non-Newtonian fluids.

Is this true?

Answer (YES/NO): NO